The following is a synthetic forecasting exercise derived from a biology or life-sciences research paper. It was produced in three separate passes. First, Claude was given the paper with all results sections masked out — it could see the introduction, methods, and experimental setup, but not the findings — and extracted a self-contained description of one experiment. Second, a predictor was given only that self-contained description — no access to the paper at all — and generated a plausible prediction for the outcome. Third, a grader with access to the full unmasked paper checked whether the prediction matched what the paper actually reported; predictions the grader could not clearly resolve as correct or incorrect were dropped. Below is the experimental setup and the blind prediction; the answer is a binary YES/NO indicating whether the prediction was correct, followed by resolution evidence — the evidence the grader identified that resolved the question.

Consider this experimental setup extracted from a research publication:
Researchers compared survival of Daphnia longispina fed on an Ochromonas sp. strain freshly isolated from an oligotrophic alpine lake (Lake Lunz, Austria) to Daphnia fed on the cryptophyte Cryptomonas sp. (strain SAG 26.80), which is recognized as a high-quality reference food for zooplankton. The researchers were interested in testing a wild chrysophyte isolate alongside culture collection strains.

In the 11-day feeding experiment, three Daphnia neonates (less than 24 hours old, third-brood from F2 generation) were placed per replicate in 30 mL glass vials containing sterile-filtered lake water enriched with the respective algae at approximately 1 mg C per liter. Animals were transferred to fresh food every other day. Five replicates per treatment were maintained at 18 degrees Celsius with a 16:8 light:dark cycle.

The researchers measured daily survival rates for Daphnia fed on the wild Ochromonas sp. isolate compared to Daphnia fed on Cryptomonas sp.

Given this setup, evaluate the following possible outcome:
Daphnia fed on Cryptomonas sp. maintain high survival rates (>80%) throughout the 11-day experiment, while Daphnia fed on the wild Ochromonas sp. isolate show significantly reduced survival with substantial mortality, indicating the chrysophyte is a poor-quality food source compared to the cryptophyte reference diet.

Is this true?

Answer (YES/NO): NO